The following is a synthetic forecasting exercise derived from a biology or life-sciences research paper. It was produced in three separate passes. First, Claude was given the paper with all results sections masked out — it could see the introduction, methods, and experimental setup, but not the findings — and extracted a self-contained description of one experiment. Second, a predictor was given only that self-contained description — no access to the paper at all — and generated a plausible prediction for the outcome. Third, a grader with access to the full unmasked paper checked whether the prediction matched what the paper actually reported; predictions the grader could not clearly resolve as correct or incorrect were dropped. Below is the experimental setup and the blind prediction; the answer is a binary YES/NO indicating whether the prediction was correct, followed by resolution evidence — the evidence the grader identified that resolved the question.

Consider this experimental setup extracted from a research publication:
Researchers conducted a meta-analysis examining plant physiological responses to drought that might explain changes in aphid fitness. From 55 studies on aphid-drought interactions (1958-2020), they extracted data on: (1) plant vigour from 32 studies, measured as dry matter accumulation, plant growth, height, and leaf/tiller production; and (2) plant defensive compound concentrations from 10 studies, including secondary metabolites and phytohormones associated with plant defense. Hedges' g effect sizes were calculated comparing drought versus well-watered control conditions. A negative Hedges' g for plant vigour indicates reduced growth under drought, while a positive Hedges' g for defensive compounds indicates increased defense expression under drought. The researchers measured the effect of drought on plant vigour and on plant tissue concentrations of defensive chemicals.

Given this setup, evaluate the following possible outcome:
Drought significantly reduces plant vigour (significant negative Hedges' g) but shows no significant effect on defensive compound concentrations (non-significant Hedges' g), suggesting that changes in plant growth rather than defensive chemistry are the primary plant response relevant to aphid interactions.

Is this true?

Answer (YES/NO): NO